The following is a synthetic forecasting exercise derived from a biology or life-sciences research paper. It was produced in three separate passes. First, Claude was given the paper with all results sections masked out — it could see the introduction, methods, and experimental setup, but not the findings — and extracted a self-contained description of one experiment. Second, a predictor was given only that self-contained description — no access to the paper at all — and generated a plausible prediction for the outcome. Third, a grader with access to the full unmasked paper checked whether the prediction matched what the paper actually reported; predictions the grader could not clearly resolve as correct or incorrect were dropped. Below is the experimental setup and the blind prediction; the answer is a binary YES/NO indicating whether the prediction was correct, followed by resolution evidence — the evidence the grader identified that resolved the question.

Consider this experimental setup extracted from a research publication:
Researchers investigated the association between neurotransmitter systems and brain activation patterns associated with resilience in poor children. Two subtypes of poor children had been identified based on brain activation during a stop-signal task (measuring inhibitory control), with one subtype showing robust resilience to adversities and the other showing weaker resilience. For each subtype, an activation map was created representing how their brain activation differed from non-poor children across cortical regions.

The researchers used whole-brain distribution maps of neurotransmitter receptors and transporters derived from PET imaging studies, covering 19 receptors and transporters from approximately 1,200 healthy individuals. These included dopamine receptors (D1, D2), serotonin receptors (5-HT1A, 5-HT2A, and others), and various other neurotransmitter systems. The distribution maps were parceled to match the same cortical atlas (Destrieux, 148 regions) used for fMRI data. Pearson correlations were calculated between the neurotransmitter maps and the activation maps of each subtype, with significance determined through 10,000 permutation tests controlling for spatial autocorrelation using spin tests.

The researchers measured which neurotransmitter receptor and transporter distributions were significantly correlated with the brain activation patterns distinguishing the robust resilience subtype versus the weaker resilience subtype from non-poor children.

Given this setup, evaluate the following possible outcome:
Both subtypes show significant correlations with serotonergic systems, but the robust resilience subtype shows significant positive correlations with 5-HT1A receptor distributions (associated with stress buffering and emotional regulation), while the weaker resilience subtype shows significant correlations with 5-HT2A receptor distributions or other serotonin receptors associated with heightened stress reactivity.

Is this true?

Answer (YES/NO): NO